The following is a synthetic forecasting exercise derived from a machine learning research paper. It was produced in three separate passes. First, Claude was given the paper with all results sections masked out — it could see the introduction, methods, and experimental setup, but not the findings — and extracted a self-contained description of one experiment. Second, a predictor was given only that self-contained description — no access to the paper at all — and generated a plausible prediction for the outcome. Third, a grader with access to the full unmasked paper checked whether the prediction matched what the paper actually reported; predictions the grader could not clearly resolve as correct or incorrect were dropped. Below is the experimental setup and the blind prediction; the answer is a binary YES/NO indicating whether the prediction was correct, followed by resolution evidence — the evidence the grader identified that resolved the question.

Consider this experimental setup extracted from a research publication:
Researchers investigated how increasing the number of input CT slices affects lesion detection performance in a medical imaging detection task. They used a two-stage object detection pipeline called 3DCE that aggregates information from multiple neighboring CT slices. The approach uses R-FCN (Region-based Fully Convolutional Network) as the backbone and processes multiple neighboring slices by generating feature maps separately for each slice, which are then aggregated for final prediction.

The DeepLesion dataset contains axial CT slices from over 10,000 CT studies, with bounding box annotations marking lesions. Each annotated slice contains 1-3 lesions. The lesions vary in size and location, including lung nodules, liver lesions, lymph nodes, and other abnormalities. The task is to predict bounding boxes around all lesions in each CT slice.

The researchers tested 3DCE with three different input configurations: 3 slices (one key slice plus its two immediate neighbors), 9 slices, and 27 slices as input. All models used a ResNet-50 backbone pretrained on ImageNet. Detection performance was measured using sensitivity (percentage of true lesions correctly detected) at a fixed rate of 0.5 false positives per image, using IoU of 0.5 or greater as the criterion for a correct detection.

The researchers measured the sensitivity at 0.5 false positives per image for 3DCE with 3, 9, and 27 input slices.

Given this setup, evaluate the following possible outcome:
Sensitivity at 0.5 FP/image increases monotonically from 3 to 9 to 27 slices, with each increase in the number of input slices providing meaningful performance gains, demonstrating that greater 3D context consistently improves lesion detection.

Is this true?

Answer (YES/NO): YES